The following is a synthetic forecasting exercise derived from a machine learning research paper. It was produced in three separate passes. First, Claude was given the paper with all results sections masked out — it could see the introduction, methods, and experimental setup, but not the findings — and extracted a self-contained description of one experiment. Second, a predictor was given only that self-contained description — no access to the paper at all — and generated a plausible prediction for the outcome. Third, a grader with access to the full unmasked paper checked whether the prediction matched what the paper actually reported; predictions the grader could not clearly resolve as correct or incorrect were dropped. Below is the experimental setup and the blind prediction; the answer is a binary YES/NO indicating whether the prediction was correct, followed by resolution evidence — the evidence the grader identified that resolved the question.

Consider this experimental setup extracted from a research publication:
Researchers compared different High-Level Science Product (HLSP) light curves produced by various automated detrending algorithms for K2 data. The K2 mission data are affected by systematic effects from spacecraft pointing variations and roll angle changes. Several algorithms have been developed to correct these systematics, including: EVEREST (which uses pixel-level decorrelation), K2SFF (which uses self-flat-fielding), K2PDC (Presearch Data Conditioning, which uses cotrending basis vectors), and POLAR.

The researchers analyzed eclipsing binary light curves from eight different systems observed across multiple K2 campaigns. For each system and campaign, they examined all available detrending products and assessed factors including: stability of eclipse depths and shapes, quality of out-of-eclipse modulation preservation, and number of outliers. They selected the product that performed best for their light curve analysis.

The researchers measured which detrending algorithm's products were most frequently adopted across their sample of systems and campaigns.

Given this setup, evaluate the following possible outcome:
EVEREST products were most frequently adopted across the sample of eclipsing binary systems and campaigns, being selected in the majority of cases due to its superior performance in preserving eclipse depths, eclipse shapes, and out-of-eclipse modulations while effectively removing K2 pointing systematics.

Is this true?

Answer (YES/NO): YES